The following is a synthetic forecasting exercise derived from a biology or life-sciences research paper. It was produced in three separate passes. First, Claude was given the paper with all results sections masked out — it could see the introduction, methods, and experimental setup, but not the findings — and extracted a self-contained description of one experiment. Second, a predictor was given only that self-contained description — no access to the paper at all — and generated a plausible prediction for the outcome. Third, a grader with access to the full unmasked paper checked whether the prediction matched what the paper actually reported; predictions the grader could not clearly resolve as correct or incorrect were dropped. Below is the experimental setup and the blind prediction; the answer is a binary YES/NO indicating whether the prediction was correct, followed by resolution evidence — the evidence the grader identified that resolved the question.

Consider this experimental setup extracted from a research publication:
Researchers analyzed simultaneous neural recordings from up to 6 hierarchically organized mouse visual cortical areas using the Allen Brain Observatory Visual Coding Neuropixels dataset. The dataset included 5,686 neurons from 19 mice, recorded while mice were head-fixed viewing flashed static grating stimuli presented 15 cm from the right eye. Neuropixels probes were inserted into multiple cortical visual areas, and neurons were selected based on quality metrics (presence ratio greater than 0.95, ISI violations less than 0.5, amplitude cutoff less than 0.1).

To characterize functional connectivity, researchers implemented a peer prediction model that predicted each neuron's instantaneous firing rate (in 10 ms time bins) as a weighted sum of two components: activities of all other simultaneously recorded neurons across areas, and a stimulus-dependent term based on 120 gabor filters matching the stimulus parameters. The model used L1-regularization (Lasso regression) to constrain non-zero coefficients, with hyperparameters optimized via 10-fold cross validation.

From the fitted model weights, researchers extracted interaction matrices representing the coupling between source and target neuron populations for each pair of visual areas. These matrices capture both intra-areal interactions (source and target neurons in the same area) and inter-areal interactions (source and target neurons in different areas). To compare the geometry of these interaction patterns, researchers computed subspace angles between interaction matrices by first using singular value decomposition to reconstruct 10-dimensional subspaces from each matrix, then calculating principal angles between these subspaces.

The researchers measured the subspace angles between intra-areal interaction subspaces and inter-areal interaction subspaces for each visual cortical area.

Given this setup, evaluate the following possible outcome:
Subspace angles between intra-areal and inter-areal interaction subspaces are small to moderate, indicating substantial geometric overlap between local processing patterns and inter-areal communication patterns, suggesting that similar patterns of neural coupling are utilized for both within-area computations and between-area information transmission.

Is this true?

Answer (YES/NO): NO